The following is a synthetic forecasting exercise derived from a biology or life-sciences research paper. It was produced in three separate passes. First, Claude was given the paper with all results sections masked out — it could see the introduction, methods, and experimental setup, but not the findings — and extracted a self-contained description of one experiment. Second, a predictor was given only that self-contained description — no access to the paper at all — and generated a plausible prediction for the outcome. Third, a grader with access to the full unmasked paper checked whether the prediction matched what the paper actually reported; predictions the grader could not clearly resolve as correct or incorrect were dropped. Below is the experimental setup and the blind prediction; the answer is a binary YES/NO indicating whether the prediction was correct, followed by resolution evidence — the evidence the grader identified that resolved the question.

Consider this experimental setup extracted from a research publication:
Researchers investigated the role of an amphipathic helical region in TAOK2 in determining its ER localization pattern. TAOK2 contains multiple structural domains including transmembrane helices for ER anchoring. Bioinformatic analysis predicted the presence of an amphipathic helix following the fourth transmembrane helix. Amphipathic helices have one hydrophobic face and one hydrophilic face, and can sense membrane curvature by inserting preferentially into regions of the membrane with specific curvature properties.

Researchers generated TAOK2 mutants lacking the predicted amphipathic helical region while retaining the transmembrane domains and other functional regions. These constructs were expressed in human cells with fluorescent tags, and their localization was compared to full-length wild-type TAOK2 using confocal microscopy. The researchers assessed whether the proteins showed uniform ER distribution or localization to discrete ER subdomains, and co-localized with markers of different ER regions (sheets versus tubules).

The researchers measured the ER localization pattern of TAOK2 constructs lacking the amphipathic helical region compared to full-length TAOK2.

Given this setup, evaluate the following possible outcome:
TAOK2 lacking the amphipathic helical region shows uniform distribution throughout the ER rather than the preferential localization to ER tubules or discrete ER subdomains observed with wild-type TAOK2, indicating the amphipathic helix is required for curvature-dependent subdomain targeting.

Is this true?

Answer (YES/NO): YES